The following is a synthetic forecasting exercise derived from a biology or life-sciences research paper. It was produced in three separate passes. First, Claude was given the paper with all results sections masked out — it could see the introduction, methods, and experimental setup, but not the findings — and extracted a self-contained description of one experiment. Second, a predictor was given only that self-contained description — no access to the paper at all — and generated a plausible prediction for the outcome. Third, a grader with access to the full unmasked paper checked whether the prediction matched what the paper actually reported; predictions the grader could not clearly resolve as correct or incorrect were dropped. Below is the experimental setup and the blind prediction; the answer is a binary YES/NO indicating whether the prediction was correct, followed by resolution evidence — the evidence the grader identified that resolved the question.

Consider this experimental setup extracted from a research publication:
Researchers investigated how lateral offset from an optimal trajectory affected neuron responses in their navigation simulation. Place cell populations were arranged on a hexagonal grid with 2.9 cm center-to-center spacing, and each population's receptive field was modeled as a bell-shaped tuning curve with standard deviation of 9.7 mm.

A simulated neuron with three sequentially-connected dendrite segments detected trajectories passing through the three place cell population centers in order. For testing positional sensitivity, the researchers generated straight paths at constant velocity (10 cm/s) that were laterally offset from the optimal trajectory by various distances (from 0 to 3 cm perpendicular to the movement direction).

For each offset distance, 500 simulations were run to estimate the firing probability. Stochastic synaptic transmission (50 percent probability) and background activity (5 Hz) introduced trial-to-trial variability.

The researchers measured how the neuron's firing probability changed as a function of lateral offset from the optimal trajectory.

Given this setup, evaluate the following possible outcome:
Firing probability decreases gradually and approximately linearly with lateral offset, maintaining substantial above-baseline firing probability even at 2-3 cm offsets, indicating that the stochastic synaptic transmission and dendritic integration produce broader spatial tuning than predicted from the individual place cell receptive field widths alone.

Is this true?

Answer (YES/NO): NO